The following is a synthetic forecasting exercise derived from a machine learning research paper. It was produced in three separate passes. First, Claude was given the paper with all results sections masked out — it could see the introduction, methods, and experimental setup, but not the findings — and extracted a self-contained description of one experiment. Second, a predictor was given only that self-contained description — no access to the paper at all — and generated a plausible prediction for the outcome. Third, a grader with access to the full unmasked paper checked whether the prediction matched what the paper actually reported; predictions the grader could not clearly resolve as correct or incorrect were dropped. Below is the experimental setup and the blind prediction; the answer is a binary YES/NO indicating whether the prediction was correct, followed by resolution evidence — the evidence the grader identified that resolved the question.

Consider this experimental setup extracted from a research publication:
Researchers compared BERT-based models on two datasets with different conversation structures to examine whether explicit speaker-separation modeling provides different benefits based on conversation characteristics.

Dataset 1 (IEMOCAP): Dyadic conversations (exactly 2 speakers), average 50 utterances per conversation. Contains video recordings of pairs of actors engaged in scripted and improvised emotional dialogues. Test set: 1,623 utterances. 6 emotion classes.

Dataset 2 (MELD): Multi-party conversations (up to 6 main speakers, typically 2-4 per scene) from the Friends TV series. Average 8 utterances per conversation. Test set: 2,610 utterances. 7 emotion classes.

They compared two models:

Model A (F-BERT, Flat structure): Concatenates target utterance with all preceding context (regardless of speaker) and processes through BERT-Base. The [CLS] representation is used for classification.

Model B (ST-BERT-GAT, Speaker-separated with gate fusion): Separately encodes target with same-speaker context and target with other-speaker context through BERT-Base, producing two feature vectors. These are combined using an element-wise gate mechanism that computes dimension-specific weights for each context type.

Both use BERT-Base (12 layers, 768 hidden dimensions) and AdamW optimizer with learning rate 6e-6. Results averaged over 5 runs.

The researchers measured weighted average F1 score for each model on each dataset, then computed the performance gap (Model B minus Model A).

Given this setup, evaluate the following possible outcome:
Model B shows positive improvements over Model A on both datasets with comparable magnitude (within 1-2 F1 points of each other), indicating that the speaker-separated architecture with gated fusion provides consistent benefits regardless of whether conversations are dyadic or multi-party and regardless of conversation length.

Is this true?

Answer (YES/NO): NO